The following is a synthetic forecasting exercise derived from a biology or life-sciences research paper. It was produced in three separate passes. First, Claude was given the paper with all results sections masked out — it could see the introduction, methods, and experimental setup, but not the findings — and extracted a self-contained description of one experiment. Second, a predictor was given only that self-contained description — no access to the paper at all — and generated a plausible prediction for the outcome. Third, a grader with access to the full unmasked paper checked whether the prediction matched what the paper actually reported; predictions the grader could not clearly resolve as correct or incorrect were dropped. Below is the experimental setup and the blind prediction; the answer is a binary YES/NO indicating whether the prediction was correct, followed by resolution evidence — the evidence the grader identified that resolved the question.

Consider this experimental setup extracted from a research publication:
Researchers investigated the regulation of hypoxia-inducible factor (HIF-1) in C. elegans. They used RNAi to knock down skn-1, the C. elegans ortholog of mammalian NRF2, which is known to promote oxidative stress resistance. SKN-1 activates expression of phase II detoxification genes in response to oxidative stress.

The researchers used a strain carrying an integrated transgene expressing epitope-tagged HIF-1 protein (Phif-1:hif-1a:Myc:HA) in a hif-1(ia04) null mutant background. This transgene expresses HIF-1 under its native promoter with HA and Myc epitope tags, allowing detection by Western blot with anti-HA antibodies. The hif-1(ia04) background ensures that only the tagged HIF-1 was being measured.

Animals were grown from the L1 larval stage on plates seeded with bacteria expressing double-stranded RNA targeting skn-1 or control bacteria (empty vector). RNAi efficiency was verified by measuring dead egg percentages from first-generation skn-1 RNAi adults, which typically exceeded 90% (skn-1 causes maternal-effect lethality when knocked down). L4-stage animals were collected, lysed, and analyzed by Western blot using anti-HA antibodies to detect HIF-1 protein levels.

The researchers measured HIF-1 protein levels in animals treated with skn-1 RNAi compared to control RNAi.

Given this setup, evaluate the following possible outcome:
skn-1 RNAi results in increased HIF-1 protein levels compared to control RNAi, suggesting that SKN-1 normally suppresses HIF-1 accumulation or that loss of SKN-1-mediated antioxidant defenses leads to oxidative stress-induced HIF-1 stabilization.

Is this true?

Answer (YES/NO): YES